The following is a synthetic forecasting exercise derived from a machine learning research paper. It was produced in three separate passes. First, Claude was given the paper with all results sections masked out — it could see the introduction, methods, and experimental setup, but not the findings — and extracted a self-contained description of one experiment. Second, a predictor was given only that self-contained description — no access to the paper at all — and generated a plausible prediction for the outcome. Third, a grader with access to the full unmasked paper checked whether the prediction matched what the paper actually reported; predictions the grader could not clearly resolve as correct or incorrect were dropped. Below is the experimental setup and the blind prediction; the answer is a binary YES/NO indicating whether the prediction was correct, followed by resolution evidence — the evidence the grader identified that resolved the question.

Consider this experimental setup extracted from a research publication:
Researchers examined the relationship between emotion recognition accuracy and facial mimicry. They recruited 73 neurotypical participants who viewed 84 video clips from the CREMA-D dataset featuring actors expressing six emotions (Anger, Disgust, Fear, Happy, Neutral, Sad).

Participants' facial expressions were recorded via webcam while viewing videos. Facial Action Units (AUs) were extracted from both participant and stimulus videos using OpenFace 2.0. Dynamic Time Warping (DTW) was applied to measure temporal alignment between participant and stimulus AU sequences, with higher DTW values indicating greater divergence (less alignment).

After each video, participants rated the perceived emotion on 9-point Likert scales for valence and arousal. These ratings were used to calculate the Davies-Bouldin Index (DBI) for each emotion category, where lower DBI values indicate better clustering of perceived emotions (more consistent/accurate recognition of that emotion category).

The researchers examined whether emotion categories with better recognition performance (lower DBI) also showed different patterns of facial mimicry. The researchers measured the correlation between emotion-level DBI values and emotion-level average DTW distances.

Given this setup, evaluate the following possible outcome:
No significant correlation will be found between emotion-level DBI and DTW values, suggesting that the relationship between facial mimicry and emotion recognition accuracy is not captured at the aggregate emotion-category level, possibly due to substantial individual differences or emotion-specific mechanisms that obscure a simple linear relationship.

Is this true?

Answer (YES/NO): YES